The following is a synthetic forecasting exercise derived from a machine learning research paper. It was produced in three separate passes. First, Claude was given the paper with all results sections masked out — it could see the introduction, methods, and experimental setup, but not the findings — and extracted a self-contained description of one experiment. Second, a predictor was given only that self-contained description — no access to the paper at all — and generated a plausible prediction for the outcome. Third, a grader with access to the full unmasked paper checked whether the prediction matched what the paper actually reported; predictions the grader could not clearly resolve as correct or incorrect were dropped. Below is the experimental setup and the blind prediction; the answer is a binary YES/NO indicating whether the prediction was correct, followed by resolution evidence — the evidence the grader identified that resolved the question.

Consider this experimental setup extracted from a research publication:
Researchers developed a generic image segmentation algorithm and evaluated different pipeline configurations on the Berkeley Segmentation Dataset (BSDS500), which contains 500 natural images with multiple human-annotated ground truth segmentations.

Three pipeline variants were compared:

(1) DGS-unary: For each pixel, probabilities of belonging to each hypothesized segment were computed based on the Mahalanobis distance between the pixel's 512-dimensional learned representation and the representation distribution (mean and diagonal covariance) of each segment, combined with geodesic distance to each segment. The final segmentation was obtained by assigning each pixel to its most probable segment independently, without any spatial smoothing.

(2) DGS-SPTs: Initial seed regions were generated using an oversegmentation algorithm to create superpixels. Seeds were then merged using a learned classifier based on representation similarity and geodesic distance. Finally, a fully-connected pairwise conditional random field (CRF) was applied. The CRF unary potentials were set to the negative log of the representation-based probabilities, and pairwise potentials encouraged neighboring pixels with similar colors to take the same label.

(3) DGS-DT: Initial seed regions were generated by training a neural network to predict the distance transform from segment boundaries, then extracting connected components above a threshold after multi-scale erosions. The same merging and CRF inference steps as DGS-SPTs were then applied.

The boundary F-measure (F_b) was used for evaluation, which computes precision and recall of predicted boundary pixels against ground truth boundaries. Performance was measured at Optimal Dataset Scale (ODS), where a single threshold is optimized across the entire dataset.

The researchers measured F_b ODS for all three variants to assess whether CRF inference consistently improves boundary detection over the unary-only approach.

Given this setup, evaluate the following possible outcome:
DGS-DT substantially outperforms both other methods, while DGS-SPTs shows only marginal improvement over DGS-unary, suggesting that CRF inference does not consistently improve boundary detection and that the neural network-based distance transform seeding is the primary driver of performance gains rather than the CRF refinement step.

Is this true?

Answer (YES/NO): NO